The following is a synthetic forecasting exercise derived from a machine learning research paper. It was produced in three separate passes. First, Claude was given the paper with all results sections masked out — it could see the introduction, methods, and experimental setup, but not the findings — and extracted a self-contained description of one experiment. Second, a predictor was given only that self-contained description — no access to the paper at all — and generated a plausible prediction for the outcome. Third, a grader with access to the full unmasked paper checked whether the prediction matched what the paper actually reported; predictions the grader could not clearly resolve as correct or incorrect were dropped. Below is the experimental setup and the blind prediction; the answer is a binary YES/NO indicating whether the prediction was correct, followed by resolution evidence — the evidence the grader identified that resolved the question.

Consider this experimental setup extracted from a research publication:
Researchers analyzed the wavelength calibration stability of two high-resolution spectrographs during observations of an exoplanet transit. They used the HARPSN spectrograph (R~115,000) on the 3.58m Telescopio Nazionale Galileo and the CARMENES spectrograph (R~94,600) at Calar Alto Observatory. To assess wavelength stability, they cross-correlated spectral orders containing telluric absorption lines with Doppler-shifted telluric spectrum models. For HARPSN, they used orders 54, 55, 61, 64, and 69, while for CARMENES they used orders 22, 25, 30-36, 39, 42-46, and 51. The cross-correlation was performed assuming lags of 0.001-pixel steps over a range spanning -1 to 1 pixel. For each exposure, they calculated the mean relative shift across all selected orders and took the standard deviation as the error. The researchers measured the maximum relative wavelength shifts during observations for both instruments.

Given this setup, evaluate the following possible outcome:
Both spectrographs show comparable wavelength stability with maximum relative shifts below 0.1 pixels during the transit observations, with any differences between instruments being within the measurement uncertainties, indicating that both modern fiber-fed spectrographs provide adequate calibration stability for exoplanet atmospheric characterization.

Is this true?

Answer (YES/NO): NO